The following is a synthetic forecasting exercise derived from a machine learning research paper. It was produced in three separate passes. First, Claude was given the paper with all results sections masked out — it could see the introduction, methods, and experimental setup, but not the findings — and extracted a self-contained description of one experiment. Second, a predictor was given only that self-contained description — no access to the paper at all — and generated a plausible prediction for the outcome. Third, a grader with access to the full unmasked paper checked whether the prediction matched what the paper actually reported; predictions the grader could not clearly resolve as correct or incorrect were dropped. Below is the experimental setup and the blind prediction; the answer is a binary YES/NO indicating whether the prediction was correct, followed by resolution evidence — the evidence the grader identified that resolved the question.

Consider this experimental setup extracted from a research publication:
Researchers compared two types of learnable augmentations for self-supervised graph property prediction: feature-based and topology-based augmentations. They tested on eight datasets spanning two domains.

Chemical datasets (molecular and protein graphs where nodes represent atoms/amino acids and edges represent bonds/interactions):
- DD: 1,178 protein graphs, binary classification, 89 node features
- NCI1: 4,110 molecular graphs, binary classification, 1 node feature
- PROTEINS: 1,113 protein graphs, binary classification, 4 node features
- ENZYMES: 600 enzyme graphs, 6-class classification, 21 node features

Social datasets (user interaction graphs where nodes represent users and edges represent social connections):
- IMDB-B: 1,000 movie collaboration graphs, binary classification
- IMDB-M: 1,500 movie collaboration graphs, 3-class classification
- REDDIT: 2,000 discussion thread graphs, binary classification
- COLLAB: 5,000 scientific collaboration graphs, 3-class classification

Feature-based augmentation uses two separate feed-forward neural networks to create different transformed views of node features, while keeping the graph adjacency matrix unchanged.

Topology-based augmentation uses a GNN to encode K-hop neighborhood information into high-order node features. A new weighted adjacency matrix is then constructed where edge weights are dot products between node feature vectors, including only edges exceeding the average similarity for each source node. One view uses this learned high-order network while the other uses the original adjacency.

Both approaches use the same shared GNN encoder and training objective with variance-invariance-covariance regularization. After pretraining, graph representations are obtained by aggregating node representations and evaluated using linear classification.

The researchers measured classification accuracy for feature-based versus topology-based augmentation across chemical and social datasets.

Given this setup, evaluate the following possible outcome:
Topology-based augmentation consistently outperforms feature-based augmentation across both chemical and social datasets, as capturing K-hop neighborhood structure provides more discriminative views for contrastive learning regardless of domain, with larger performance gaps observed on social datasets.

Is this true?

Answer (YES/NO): NO